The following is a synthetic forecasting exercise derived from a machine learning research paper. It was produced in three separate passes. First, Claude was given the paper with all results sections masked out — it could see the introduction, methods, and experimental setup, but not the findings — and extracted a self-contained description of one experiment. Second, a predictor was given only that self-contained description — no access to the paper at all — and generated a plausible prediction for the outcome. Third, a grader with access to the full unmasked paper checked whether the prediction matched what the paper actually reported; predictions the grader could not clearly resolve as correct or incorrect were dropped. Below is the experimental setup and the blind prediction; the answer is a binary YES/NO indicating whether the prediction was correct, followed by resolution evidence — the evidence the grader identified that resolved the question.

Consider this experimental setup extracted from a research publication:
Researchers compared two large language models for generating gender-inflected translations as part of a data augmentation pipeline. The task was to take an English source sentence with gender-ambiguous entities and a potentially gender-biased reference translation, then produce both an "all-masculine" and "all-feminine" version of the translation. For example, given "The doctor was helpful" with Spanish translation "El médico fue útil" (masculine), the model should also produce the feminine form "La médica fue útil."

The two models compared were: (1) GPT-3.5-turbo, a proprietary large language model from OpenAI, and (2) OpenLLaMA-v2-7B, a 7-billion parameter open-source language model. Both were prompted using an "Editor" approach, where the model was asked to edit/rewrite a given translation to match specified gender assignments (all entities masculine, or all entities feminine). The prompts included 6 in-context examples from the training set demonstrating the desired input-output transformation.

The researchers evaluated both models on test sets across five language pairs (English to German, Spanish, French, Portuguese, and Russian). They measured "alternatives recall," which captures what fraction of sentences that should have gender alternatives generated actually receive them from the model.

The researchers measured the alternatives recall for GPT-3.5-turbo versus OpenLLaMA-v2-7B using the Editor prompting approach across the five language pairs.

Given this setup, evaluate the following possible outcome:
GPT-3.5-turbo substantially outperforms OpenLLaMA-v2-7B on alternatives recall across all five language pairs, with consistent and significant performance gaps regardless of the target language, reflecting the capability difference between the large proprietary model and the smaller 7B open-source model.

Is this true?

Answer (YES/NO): NO